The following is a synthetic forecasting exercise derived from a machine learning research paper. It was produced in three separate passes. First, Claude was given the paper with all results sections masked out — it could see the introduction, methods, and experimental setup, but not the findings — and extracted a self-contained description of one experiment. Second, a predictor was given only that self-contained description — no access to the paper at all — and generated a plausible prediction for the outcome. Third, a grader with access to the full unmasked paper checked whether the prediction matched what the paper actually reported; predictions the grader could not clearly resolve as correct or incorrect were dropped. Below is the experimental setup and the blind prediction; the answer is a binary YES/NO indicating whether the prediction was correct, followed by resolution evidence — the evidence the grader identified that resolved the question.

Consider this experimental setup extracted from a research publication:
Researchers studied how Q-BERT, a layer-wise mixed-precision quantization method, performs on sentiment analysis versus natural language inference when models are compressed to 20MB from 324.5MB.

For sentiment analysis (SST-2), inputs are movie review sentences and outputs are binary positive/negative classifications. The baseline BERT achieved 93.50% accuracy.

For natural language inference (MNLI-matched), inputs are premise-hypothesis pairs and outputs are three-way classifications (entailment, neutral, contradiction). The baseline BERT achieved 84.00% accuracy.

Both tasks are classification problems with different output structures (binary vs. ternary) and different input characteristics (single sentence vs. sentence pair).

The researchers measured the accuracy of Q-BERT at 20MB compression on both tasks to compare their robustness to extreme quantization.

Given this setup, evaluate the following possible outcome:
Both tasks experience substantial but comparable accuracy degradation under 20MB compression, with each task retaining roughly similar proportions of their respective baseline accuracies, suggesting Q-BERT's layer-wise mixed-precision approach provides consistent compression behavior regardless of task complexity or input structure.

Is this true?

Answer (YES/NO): YES